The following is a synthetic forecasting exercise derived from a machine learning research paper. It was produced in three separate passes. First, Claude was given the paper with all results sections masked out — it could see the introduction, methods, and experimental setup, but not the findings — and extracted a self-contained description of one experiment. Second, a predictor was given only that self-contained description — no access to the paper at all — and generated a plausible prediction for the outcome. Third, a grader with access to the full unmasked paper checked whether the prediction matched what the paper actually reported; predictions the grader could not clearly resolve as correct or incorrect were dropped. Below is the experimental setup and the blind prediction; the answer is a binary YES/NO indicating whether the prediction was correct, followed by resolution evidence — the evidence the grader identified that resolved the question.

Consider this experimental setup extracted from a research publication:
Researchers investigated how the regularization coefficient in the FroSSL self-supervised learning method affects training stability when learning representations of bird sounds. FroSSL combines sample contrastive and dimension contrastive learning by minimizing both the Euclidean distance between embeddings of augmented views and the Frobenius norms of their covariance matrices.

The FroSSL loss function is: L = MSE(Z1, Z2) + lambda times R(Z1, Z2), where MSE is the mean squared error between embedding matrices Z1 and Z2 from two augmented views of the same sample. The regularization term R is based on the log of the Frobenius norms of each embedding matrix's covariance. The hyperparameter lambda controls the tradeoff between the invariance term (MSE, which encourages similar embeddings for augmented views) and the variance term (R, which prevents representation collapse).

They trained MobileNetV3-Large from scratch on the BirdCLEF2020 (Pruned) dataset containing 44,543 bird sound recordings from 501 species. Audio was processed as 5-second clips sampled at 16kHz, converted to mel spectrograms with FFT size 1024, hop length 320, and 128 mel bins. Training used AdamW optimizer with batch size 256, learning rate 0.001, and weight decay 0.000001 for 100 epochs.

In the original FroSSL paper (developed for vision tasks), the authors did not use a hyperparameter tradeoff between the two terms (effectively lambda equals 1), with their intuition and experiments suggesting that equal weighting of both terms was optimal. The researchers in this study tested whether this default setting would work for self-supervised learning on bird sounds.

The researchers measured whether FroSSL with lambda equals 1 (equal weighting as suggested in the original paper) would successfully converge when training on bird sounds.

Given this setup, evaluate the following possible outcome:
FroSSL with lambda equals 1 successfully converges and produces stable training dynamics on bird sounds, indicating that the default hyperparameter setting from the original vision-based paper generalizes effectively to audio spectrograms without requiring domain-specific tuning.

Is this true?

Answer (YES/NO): NO